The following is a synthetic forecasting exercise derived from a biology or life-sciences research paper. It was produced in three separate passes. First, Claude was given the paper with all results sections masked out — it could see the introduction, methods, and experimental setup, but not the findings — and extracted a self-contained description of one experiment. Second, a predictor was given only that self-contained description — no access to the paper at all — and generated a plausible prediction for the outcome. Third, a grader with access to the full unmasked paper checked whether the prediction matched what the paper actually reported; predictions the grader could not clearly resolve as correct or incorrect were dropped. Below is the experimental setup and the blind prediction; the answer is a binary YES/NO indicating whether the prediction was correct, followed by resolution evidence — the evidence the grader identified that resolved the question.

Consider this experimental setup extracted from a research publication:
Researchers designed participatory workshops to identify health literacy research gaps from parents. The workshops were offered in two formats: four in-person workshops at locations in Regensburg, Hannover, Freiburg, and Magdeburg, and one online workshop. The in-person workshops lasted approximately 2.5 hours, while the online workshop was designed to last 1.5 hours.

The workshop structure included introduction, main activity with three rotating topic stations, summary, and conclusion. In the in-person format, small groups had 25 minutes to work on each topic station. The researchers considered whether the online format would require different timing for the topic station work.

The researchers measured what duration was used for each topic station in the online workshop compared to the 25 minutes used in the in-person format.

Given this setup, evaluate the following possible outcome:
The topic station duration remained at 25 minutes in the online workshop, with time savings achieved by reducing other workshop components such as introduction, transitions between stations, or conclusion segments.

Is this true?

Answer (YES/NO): NO